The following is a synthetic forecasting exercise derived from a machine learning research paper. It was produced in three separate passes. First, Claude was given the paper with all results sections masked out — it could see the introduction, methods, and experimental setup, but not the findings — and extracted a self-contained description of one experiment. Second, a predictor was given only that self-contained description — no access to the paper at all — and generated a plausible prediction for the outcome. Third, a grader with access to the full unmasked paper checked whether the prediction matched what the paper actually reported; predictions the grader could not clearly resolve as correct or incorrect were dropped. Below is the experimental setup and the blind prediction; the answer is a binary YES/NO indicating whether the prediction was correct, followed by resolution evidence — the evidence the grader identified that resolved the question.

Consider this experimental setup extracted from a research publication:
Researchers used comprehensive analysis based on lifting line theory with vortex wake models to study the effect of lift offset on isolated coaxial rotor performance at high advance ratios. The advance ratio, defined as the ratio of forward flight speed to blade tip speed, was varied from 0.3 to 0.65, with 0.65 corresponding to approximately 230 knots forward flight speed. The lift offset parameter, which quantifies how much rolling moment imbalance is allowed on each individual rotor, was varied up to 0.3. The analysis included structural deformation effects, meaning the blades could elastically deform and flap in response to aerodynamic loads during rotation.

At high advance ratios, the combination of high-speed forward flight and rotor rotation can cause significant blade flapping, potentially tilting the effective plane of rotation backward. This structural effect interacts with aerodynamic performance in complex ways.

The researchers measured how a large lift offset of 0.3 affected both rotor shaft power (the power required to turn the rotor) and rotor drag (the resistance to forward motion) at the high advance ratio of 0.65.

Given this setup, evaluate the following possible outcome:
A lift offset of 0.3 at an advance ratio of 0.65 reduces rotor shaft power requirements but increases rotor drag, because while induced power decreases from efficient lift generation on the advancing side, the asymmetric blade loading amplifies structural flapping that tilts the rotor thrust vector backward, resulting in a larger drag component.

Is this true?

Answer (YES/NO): YES